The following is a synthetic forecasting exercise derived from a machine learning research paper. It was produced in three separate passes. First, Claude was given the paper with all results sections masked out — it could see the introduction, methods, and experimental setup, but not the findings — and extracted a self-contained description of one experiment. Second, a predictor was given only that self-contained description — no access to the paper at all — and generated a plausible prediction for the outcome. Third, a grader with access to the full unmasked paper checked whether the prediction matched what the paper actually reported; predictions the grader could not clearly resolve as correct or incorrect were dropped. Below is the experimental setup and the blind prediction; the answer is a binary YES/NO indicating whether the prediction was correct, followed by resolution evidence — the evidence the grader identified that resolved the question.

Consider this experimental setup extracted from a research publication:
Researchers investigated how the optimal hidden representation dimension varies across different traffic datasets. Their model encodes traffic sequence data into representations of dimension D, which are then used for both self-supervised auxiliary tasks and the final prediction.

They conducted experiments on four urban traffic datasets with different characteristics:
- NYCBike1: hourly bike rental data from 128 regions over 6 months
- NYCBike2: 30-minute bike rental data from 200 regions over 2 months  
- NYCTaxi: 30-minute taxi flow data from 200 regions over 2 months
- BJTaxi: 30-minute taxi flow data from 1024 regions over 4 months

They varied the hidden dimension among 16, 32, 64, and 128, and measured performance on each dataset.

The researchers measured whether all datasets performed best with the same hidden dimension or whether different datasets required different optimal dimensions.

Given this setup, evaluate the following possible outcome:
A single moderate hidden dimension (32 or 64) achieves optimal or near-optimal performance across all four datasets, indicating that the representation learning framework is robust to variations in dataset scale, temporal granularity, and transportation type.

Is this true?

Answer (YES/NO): NO